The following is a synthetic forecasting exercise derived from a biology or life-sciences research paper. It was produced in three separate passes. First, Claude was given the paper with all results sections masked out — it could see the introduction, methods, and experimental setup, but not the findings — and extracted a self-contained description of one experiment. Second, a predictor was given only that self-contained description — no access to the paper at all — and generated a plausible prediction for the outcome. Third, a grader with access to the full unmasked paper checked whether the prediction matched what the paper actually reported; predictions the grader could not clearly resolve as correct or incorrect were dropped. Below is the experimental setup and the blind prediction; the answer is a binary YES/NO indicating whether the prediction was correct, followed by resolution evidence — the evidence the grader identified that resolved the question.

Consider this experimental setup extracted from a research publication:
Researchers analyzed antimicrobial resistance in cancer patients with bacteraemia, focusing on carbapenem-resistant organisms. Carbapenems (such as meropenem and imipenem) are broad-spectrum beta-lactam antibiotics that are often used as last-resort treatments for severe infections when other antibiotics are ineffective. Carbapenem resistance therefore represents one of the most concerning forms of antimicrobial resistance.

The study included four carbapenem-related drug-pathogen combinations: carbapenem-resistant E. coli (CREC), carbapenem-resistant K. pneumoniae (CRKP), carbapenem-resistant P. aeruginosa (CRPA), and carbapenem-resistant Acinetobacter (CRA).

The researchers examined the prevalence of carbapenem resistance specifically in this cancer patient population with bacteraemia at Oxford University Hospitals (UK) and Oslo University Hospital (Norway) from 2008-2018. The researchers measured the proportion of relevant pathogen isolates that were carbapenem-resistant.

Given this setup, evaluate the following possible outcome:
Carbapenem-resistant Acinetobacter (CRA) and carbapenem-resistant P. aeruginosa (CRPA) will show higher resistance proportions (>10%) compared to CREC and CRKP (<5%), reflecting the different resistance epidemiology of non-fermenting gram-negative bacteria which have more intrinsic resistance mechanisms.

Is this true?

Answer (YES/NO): NO